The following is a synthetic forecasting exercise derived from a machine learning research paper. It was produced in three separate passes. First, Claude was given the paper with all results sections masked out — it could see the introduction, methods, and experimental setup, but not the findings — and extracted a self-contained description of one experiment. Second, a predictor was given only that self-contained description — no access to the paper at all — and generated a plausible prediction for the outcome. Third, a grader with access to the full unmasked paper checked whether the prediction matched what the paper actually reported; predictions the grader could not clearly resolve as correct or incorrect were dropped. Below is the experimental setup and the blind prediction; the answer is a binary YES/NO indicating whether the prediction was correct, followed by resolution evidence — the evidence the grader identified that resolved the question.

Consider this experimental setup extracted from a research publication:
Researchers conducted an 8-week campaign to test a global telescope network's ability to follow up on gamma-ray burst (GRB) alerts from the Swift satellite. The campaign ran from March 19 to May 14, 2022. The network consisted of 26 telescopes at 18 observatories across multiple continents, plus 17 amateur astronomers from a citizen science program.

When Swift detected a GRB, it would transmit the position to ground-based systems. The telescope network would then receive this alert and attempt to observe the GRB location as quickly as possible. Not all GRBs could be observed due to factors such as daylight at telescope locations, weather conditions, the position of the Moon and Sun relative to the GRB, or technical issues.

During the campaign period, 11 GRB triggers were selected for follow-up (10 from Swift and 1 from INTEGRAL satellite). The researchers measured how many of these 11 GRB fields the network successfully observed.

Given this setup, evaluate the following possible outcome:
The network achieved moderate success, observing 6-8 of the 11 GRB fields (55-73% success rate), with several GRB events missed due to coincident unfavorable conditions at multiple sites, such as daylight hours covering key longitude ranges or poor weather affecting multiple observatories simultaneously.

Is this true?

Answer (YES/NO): NO